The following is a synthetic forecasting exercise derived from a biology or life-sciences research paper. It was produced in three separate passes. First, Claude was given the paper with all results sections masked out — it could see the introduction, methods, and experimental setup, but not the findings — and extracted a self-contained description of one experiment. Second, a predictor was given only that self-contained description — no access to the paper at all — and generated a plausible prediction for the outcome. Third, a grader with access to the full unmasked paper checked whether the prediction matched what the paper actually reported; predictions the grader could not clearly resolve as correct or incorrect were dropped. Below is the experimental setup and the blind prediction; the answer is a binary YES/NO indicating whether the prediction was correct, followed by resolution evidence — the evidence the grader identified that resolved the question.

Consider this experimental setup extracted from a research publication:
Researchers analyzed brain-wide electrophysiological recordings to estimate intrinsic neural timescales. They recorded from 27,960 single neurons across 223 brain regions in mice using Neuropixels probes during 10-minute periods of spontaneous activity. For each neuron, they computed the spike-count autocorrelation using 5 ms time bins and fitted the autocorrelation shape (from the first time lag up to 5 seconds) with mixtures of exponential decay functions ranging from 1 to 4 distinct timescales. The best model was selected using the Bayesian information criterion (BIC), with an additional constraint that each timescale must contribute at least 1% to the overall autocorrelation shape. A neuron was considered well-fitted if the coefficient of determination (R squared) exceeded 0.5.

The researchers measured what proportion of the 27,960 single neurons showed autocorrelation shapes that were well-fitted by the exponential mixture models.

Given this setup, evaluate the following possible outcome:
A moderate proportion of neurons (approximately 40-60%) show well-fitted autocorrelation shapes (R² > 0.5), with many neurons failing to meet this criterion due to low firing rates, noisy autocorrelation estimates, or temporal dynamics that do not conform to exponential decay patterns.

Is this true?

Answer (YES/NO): YES